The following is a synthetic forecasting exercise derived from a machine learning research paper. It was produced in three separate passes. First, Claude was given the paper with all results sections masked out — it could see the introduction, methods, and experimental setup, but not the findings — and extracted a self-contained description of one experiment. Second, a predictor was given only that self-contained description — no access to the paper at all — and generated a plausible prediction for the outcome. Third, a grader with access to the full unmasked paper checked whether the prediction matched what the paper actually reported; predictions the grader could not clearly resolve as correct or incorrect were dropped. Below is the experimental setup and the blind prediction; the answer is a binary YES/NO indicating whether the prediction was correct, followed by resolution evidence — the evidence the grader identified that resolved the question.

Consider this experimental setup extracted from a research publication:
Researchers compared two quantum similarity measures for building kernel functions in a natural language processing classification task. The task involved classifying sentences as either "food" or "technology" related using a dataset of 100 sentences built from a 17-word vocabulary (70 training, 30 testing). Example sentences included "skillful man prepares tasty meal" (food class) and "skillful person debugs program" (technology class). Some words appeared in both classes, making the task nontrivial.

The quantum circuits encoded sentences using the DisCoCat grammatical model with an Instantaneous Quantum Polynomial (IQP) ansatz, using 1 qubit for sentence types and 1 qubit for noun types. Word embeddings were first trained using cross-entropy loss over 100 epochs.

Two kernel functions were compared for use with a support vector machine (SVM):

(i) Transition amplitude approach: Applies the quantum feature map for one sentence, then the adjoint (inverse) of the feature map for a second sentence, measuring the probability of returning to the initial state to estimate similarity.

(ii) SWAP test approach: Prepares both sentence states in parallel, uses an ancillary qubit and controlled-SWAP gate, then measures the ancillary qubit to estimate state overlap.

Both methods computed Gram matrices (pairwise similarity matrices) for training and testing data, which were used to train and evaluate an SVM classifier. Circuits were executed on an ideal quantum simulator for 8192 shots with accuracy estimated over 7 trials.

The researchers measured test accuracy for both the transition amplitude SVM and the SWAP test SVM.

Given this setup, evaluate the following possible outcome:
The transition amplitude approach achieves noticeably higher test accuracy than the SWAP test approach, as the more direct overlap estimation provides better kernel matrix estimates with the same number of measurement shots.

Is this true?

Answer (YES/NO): NO